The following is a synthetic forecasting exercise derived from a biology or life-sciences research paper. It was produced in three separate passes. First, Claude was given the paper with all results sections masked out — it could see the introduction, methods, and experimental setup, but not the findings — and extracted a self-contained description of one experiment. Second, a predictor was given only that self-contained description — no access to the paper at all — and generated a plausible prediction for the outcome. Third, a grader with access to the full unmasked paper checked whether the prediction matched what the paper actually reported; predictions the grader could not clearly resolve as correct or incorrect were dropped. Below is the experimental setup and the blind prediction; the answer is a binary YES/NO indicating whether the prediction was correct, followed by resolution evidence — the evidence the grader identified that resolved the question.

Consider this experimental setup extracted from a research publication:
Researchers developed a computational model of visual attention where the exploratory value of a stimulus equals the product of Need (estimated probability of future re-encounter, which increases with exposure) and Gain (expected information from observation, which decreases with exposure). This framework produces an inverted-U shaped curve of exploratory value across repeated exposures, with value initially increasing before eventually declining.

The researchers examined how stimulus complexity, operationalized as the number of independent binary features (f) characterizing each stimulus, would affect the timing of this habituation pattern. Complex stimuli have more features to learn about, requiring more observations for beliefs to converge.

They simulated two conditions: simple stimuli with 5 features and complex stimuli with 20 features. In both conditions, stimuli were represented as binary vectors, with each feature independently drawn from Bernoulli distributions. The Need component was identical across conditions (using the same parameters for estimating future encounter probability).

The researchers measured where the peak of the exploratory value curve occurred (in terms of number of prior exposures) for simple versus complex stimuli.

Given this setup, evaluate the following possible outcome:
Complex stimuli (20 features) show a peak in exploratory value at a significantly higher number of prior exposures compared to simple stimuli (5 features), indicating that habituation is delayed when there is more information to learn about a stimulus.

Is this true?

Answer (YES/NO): YES